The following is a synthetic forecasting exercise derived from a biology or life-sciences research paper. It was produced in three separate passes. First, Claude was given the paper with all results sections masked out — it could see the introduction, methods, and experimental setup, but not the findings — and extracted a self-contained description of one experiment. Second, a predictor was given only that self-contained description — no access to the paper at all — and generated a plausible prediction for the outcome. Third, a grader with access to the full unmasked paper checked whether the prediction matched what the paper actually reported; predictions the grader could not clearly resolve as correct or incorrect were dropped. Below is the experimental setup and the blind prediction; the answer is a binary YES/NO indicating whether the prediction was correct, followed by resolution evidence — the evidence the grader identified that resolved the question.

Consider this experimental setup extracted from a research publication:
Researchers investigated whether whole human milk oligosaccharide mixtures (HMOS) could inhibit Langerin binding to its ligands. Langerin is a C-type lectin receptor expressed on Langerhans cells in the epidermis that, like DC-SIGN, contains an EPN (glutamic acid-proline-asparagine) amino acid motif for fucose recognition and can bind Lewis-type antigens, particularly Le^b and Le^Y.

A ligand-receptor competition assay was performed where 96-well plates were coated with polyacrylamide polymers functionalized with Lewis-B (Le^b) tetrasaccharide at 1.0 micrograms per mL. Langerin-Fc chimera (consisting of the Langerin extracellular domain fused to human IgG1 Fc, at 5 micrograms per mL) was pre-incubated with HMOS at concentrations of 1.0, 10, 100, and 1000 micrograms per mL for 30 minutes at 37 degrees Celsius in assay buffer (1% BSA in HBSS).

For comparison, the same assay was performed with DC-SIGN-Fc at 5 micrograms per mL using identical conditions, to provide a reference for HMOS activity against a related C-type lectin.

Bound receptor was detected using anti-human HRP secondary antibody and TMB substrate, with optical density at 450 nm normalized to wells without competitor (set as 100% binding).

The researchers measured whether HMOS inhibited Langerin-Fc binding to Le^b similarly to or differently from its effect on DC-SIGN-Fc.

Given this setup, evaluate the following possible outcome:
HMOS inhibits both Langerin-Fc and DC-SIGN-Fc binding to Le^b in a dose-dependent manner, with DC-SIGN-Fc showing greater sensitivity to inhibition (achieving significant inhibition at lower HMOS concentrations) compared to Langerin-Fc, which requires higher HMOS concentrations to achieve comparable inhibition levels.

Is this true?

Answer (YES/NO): NO